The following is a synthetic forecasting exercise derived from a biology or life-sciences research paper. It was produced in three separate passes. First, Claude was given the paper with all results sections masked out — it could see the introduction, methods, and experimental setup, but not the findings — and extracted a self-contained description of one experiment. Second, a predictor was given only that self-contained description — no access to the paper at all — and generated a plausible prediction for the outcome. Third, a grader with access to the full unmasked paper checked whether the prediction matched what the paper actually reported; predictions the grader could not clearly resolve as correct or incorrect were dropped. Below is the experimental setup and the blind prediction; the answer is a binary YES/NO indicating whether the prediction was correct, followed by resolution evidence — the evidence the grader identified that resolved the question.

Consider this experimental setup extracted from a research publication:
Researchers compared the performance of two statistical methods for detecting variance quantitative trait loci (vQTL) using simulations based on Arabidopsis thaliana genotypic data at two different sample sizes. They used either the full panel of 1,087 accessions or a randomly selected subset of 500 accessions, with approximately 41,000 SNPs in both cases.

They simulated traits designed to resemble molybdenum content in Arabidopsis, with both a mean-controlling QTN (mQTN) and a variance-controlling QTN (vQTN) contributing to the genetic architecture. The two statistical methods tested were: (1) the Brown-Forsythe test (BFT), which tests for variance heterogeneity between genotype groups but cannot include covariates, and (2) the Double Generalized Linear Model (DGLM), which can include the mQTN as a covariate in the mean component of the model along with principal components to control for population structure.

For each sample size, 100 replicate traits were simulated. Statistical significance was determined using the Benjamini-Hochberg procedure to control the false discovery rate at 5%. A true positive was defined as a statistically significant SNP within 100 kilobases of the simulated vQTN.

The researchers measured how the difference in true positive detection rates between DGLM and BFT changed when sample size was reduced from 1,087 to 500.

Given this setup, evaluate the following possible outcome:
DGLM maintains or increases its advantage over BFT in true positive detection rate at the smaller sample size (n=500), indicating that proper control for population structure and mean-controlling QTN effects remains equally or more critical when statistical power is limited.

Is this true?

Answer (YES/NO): YES